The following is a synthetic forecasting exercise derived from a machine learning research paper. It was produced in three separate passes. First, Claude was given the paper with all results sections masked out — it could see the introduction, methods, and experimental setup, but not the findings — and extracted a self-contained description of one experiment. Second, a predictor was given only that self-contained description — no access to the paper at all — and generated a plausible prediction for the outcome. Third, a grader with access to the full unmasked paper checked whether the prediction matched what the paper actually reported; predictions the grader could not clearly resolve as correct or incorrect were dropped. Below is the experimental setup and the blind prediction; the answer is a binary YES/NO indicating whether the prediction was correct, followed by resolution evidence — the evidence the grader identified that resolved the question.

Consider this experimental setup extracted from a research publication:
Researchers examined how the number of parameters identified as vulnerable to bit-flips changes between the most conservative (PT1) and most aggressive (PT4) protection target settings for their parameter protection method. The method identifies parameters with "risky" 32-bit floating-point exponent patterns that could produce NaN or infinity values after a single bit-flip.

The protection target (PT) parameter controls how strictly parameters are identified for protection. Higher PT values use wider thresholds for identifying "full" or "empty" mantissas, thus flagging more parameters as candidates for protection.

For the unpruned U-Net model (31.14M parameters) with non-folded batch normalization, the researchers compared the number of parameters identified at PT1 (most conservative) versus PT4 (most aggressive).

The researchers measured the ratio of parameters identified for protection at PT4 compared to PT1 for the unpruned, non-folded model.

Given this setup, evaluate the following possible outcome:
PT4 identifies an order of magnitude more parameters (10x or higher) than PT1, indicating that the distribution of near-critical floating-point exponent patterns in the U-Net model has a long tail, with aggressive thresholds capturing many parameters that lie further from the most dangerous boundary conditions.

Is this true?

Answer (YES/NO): YES